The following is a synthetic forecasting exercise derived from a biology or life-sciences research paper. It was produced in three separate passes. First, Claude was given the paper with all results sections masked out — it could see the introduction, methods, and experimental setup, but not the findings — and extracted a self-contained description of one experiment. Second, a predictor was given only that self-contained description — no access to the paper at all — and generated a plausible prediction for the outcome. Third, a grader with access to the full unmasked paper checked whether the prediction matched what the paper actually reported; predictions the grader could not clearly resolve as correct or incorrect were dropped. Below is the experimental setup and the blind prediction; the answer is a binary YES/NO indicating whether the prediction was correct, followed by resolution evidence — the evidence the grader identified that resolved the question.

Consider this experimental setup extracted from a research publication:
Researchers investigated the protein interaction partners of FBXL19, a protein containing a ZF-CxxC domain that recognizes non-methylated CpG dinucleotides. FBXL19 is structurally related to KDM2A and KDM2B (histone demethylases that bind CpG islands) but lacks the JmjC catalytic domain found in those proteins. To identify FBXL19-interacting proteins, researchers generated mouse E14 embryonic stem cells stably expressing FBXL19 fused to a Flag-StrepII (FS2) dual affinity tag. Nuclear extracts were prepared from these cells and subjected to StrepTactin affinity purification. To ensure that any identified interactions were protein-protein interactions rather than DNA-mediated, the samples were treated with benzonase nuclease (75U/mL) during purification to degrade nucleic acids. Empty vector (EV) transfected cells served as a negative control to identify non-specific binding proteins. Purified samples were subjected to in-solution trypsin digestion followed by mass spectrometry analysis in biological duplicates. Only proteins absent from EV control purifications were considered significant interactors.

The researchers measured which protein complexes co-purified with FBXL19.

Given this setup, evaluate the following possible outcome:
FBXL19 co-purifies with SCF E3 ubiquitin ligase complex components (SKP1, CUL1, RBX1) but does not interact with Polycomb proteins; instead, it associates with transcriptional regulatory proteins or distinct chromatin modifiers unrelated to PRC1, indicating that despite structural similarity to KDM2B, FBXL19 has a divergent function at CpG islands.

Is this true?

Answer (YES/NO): NO